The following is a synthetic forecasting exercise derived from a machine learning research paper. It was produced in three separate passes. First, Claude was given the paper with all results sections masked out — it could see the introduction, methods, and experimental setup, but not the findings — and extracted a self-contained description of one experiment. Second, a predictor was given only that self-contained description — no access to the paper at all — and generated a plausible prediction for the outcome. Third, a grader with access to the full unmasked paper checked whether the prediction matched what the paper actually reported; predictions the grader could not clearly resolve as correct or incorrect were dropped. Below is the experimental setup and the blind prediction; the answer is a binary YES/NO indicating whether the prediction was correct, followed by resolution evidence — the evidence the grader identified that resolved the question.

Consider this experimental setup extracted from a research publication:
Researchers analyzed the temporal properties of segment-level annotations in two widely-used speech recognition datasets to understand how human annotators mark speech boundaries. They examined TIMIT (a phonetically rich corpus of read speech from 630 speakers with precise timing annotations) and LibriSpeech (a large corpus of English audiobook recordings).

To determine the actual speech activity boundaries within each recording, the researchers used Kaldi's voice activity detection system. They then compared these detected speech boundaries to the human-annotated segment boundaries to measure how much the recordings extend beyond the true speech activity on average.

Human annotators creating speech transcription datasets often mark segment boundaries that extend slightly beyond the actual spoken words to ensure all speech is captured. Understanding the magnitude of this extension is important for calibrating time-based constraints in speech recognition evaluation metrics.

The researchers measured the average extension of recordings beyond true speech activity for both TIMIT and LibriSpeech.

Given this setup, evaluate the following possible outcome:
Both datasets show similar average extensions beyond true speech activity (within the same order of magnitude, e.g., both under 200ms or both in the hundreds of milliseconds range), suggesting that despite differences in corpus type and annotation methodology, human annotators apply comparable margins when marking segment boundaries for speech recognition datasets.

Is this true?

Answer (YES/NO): YES